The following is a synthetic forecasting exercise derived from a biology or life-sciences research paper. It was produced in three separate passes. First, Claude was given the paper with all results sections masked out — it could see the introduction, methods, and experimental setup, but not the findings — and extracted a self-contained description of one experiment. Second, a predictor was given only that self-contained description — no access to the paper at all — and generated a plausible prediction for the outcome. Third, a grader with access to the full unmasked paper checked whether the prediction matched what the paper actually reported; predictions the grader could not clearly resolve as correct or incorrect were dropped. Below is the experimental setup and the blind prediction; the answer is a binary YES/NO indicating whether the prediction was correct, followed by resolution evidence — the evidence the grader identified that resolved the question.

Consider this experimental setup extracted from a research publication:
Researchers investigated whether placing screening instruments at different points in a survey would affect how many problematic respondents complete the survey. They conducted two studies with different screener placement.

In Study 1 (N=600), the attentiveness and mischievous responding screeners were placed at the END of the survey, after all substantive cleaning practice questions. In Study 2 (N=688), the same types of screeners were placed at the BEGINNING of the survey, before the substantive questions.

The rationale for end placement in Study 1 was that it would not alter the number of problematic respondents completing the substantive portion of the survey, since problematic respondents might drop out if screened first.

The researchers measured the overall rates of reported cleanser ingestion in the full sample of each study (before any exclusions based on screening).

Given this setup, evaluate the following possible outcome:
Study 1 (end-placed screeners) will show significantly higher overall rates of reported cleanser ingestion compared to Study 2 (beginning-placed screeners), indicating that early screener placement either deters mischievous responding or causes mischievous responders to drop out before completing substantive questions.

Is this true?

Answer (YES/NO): NO